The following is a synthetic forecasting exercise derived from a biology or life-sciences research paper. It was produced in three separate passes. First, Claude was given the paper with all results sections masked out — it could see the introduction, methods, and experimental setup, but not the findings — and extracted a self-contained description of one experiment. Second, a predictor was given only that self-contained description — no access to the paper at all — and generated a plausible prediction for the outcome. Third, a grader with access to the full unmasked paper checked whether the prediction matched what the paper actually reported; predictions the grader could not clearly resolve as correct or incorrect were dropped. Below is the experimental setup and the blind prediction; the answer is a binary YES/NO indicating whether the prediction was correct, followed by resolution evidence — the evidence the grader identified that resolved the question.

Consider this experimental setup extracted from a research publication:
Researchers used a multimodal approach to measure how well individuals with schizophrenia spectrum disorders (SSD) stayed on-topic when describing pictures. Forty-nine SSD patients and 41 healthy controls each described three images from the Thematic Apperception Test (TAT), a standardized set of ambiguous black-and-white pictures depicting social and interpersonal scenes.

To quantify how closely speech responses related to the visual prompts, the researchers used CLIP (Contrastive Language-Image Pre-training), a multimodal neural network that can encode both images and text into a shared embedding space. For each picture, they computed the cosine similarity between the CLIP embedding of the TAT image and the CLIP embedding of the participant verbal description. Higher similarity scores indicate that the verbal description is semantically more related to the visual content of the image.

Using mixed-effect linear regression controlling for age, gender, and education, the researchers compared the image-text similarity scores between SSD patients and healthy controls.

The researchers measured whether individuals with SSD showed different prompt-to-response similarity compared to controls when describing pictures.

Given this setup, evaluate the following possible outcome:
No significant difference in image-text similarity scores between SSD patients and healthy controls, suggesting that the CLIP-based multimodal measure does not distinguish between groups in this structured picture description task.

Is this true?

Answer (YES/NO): NO